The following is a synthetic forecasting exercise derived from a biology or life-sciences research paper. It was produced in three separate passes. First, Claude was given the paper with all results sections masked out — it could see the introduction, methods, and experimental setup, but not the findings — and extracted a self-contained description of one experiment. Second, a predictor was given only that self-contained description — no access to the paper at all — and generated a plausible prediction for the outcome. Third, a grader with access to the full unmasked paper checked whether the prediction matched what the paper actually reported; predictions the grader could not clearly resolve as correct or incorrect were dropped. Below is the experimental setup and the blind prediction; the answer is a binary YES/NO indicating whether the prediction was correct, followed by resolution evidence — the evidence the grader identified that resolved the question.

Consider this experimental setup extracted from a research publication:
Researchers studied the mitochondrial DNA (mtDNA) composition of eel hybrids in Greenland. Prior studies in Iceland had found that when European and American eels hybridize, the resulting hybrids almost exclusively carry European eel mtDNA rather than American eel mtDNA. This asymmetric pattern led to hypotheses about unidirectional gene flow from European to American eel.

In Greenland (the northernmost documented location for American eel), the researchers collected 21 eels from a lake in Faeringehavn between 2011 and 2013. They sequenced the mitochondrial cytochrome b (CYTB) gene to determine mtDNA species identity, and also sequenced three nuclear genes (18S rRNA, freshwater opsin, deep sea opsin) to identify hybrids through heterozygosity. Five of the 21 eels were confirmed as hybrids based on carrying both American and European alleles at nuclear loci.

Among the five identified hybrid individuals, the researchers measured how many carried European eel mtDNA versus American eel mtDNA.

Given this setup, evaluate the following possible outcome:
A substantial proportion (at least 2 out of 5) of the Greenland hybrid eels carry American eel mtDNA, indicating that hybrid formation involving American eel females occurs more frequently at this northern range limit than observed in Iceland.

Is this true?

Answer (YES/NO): YES